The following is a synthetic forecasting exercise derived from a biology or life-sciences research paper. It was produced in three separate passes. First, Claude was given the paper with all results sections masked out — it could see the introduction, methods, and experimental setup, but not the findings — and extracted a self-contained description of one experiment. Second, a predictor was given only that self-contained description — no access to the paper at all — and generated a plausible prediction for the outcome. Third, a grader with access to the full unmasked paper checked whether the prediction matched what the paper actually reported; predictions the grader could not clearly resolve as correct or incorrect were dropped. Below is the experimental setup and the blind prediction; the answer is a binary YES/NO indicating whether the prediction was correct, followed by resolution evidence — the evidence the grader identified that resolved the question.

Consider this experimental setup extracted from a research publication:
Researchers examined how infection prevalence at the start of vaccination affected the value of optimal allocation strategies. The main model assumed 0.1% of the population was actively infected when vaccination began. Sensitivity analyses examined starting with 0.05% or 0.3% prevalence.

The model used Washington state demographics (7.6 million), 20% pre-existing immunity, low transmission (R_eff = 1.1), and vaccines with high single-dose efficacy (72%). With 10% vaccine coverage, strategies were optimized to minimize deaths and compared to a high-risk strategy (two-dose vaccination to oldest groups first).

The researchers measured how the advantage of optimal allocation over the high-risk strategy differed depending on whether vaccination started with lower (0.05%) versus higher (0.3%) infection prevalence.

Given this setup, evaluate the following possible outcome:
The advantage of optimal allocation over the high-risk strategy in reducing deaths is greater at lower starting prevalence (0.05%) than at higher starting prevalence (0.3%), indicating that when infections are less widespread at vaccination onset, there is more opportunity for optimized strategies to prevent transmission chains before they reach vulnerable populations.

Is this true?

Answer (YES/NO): YES